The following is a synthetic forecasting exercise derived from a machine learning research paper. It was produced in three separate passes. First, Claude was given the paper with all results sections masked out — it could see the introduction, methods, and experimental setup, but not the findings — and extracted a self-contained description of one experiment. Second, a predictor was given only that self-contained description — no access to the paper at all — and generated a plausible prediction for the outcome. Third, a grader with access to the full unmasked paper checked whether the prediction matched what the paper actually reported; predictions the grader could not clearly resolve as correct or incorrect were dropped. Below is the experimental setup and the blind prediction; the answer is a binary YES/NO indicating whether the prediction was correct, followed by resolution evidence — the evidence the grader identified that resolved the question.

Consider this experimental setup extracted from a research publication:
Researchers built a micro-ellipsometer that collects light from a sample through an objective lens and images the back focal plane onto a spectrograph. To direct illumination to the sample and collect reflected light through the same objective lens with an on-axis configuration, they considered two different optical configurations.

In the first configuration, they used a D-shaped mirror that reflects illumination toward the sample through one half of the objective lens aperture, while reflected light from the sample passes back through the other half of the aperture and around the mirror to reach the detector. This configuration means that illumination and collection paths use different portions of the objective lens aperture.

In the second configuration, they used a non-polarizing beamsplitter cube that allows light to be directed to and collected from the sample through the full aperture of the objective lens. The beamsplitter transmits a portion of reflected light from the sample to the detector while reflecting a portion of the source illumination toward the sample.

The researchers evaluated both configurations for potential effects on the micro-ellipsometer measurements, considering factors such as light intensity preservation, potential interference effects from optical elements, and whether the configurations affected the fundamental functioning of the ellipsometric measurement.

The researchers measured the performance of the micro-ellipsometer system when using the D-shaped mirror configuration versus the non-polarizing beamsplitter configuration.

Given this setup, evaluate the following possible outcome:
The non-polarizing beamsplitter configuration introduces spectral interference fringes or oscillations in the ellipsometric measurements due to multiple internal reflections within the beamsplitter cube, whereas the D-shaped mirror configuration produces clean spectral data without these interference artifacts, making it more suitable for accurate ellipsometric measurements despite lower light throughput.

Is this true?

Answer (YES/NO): NO